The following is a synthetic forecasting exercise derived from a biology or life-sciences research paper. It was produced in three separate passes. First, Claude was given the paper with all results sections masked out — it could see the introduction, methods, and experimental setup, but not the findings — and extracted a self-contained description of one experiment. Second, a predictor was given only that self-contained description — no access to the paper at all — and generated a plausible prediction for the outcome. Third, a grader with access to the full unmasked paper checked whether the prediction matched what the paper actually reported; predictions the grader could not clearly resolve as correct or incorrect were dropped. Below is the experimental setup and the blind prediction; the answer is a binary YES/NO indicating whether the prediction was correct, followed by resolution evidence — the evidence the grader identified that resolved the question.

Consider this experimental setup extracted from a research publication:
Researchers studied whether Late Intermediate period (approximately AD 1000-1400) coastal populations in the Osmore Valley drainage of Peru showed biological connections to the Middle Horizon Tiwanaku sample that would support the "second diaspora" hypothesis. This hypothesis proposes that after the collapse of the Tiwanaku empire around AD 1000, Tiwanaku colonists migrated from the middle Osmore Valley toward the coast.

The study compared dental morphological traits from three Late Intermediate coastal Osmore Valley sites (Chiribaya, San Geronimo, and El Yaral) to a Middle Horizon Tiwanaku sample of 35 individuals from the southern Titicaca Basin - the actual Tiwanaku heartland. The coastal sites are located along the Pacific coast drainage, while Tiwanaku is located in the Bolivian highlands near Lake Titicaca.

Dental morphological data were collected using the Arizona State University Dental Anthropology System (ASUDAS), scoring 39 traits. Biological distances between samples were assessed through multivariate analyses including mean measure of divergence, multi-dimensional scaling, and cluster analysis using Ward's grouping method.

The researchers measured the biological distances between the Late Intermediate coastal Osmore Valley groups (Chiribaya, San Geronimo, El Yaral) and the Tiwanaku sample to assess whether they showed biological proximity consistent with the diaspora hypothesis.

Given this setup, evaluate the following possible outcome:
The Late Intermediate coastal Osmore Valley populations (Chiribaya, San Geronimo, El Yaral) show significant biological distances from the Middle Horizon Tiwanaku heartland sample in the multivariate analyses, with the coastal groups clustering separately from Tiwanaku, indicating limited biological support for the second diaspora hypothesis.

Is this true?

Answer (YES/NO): YES